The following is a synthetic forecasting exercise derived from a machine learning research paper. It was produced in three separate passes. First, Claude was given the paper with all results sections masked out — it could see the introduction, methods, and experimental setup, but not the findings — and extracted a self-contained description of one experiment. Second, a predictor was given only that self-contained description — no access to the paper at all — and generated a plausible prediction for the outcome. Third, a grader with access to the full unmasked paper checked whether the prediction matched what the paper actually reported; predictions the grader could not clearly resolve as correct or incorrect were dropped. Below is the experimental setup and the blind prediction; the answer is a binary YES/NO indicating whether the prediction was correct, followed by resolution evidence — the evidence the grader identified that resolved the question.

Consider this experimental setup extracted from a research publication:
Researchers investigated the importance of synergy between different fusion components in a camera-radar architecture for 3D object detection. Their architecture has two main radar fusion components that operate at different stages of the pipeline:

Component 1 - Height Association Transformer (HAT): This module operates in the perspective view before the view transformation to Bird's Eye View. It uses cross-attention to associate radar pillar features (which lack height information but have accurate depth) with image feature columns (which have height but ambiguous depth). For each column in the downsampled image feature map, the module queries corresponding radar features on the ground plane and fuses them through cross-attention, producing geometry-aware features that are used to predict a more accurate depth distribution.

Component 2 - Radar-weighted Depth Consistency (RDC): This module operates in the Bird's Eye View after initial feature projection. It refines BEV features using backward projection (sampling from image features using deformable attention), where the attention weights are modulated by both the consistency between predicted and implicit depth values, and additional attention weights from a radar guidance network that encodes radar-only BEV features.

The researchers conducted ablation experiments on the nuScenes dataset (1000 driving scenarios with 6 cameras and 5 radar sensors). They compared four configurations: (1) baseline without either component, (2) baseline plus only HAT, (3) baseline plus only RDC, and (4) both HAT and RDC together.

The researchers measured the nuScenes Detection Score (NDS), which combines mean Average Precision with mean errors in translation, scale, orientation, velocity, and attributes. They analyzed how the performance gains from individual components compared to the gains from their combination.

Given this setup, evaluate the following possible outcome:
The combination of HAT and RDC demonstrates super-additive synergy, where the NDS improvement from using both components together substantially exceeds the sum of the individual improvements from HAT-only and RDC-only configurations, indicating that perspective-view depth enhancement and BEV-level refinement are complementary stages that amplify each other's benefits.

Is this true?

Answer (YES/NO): YES